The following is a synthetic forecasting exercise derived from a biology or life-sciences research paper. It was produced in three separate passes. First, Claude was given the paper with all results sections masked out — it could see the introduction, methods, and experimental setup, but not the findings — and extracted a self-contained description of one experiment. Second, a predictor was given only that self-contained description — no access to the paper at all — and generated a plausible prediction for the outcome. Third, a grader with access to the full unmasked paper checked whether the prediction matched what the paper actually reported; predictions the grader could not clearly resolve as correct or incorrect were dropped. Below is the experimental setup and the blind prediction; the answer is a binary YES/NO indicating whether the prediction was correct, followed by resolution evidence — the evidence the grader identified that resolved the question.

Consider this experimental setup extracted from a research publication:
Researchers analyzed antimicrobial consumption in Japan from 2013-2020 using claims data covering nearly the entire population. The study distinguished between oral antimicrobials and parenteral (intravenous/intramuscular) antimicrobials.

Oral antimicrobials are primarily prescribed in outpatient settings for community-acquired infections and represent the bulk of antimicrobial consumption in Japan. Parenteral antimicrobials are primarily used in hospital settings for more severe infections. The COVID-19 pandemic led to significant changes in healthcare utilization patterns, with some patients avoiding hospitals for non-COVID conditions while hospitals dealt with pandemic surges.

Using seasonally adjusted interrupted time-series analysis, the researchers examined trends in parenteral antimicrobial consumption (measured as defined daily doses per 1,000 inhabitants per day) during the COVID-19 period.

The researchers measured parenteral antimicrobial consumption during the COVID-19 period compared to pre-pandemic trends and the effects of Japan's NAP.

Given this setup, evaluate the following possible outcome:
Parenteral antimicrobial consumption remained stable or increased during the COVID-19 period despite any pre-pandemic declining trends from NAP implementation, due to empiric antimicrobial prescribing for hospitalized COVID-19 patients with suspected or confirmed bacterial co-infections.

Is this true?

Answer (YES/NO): YES